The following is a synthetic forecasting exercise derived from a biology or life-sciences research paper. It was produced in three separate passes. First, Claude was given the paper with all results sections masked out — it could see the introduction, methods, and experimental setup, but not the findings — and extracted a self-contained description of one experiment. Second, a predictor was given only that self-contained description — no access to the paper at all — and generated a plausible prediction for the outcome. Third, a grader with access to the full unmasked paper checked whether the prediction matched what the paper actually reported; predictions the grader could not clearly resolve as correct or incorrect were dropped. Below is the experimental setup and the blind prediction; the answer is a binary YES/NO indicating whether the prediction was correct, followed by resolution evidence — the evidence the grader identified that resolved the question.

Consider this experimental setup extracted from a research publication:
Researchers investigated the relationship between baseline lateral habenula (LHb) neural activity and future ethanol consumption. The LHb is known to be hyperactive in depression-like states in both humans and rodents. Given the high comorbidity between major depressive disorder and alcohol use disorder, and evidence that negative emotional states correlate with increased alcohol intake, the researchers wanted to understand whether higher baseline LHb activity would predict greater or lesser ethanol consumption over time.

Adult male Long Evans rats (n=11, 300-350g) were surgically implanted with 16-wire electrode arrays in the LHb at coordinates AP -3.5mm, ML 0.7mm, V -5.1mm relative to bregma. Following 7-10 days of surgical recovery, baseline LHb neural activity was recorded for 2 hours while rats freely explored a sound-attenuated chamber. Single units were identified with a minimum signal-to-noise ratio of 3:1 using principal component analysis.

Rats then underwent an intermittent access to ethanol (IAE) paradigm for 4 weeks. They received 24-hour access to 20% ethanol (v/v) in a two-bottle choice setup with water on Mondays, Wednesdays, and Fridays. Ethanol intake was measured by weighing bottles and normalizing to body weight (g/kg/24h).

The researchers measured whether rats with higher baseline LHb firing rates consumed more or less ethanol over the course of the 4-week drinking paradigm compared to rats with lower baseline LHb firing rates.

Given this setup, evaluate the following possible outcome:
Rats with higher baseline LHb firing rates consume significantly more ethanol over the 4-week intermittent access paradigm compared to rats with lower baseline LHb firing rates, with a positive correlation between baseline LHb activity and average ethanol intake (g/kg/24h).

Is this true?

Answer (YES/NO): NO